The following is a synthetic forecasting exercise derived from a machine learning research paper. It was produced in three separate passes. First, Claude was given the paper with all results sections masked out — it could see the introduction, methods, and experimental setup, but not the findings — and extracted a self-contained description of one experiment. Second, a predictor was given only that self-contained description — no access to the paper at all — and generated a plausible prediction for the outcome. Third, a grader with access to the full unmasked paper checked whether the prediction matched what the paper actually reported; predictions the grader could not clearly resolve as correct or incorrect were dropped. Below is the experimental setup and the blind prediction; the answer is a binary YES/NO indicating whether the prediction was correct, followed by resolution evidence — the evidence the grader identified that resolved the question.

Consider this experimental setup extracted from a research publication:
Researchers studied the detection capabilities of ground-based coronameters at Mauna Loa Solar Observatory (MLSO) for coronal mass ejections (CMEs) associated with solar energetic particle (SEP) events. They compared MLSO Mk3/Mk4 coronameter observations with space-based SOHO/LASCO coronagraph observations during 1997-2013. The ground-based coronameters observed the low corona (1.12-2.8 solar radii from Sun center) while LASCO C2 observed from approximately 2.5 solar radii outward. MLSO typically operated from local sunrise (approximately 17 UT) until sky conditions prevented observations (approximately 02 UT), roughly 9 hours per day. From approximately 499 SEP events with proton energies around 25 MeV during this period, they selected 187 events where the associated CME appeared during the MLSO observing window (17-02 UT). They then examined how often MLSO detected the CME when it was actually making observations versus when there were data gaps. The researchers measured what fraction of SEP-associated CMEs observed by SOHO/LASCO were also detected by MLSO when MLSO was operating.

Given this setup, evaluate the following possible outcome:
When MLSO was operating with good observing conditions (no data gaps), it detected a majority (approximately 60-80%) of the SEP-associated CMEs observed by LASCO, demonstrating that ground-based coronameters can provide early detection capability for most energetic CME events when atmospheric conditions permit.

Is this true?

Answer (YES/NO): NO